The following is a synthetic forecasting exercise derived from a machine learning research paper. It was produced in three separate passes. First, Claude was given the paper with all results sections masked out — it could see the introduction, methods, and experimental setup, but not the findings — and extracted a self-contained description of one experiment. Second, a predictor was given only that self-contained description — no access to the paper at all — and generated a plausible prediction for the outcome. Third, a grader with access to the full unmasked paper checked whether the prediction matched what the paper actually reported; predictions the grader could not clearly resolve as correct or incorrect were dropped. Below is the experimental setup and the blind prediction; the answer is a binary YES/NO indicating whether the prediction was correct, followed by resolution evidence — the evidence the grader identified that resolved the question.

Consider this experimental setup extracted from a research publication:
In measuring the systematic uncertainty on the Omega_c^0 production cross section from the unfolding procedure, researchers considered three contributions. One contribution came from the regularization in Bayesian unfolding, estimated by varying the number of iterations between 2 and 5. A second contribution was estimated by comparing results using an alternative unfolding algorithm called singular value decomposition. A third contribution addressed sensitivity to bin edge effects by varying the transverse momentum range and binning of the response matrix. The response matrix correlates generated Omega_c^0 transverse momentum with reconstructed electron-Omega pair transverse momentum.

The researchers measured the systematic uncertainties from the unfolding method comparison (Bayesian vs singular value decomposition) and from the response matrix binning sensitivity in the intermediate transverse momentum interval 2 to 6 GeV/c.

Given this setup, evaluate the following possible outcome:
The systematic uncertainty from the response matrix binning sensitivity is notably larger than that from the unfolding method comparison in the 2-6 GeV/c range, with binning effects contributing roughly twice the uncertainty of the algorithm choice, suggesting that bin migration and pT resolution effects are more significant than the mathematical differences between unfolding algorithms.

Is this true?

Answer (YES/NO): NO